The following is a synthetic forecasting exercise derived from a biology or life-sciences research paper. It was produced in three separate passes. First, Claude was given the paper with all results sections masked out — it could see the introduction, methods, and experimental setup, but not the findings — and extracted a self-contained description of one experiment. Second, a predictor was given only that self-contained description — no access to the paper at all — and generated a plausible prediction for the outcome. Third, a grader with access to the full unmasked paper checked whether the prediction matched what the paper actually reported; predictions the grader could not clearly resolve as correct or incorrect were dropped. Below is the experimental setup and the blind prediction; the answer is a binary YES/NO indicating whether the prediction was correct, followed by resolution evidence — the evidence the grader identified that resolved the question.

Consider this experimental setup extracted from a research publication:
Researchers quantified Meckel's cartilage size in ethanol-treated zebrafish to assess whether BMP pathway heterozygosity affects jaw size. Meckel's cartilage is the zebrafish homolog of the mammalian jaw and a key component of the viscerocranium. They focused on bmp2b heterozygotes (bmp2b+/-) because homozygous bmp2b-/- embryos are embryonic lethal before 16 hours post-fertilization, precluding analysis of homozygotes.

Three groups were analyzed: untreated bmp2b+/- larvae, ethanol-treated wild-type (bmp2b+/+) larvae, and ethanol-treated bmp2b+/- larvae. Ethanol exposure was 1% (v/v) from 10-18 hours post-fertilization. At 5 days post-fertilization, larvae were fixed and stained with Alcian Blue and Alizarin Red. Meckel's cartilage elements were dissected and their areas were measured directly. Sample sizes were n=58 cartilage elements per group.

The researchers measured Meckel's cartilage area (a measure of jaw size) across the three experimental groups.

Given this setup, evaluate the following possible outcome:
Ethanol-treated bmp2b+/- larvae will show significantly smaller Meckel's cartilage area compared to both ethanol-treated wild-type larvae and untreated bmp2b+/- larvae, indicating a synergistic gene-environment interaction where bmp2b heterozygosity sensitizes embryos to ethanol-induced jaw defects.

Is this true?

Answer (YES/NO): YES